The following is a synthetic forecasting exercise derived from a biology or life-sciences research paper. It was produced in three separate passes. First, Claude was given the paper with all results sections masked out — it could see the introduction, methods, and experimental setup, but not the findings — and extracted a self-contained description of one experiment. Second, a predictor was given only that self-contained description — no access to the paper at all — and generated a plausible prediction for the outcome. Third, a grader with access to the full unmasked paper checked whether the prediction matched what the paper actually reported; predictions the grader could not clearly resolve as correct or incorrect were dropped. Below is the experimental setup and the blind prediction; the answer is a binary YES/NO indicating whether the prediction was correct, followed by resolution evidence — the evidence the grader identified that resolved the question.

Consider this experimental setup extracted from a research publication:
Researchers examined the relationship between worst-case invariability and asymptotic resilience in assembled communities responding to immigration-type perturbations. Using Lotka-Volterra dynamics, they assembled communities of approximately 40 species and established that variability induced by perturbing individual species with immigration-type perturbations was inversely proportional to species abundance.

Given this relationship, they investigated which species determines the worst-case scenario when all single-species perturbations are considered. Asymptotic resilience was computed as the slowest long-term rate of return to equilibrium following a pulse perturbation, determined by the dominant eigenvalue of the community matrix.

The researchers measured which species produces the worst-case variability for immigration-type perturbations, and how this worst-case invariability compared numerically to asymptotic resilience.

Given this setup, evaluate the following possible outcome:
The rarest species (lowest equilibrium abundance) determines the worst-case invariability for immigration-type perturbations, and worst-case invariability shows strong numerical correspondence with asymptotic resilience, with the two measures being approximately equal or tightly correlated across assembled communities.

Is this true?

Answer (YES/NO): YES